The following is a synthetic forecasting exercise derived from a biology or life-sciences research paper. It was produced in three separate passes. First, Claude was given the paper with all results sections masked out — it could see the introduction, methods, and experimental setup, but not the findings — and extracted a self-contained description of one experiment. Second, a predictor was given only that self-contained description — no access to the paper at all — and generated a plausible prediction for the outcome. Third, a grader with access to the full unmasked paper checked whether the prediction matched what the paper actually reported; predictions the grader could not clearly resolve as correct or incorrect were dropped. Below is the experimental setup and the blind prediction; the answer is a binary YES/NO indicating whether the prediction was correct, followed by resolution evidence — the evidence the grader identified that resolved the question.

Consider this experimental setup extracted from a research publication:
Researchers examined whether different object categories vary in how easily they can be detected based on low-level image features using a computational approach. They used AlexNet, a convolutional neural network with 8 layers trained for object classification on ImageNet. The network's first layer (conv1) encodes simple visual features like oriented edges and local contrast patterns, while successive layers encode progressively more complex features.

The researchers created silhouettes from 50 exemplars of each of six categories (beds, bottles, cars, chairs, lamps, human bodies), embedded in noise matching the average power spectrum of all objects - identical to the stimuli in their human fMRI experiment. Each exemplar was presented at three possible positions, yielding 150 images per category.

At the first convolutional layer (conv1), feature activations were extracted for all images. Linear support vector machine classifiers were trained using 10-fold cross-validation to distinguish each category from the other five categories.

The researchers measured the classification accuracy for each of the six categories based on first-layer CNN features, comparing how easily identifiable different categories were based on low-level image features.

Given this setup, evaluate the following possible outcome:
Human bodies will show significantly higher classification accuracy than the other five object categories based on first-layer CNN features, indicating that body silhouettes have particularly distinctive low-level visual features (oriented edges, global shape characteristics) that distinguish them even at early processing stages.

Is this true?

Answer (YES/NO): NO